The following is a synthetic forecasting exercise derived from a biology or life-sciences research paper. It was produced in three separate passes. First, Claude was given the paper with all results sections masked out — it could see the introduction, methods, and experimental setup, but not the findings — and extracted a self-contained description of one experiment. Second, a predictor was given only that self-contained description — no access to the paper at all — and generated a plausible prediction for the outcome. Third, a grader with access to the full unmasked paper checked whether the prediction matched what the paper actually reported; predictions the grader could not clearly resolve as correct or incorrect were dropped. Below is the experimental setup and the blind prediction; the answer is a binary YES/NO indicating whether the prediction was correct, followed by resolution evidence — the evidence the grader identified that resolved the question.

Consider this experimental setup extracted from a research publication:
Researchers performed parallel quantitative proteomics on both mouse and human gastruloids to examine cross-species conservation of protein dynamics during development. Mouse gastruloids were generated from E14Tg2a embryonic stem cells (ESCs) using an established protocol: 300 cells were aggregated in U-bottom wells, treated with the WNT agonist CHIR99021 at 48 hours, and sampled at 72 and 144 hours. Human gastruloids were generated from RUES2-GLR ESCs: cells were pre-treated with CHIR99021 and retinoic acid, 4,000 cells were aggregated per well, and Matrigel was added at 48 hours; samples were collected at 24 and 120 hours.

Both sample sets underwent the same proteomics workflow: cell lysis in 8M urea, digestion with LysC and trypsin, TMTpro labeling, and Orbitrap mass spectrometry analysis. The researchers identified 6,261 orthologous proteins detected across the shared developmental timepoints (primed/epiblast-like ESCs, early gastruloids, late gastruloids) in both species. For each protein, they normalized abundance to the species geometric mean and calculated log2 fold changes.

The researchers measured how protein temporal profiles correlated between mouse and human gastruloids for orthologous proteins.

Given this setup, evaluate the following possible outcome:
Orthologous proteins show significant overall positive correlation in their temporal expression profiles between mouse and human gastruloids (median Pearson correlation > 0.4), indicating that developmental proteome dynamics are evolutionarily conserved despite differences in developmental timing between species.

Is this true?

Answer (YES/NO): NO